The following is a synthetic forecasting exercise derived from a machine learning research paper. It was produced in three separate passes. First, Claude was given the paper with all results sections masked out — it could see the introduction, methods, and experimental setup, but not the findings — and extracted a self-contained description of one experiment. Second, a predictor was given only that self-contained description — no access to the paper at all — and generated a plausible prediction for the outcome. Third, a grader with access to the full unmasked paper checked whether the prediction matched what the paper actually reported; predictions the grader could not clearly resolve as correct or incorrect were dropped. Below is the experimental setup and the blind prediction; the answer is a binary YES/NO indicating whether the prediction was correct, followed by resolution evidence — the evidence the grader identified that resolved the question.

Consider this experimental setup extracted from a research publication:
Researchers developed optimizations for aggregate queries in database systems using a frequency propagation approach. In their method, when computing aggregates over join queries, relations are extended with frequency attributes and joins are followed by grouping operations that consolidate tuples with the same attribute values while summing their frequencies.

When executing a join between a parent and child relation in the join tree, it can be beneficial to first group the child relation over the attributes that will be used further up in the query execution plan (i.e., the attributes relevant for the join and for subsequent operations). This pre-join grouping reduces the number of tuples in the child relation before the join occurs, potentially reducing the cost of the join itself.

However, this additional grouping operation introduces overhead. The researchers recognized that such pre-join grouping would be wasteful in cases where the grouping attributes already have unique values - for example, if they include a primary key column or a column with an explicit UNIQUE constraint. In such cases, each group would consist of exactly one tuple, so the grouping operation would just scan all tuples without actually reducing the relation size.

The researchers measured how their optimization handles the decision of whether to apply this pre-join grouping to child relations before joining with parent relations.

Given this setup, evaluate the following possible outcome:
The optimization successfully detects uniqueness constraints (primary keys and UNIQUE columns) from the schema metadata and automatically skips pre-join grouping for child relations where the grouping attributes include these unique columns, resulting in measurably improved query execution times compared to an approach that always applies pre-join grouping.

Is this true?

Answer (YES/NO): NO